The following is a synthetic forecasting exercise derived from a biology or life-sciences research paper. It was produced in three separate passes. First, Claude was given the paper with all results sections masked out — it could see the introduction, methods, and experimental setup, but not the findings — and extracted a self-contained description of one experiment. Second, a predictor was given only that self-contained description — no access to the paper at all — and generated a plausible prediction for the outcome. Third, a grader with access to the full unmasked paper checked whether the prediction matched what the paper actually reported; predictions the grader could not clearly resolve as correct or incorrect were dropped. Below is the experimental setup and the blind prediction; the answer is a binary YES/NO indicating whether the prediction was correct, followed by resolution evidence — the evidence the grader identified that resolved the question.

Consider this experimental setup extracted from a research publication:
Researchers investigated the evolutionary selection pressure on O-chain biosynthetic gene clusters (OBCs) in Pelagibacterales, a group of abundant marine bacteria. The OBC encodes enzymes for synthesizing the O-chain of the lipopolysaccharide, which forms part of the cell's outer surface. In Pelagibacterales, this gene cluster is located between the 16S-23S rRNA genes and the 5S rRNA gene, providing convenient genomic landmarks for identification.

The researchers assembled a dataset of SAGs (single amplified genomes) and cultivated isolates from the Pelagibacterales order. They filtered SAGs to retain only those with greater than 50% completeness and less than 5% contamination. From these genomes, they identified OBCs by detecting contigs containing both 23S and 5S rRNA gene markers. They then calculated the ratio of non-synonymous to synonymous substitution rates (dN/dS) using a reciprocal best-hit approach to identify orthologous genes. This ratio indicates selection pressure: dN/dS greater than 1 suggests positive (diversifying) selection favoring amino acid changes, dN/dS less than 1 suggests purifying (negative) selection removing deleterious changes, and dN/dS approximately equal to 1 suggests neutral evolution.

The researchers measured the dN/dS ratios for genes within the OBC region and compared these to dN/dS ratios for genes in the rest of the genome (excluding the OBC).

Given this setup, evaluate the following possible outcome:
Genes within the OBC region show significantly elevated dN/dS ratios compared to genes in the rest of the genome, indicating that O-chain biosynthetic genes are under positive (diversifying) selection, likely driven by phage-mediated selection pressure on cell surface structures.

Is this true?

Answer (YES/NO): NO